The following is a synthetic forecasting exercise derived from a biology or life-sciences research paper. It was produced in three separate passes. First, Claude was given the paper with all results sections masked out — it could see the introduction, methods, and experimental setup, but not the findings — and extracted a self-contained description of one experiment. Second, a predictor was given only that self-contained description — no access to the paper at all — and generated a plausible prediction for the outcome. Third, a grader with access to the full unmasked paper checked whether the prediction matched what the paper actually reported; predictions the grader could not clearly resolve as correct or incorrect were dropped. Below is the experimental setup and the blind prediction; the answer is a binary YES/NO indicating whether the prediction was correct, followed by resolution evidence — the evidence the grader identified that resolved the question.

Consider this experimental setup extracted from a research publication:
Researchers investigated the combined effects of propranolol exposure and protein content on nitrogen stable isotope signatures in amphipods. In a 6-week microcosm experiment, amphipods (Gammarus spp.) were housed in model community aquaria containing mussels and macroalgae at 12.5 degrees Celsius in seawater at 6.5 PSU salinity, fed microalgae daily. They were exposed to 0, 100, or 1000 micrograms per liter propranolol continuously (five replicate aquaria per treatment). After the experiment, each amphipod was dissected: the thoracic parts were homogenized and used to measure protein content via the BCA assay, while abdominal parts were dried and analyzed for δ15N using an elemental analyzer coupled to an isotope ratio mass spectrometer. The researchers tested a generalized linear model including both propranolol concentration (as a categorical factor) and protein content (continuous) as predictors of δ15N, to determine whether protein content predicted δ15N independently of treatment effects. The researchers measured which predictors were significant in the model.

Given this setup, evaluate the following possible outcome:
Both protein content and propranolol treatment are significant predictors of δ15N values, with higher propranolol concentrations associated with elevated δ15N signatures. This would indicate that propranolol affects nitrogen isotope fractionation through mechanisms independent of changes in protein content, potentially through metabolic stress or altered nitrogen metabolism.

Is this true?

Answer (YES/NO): NO